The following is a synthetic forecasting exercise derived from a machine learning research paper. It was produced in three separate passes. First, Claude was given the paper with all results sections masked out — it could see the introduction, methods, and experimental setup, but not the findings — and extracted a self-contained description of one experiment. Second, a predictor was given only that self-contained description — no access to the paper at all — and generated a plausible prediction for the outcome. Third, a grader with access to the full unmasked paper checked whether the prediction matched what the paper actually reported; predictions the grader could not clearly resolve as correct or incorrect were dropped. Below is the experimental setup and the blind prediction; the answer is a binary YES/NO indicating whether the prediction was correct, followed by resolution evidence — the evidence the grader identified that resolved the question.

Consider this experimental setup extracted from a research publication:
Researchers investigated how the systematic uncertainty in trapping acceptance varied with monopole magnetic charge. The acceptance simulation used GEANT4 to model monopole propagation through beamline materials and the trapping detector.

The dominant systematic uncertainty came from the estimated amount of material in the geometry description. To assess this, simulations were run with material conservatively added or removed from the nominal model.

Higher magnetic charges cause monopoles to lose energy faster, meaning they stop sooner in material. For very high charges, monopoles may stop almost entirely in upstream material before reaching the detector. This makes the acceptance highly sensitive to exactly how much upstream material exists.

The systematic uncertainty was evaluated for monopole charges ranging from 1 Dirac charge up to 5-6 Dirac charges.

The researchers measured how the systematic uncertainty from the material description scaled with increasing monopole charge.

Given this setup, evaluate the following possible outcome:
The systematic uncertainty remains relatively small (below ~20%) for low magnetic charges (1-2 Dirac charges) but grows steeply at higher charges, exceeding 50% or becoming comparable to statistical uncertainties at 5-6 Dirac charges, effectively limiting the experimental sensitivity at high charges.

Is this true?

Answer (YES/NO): YES